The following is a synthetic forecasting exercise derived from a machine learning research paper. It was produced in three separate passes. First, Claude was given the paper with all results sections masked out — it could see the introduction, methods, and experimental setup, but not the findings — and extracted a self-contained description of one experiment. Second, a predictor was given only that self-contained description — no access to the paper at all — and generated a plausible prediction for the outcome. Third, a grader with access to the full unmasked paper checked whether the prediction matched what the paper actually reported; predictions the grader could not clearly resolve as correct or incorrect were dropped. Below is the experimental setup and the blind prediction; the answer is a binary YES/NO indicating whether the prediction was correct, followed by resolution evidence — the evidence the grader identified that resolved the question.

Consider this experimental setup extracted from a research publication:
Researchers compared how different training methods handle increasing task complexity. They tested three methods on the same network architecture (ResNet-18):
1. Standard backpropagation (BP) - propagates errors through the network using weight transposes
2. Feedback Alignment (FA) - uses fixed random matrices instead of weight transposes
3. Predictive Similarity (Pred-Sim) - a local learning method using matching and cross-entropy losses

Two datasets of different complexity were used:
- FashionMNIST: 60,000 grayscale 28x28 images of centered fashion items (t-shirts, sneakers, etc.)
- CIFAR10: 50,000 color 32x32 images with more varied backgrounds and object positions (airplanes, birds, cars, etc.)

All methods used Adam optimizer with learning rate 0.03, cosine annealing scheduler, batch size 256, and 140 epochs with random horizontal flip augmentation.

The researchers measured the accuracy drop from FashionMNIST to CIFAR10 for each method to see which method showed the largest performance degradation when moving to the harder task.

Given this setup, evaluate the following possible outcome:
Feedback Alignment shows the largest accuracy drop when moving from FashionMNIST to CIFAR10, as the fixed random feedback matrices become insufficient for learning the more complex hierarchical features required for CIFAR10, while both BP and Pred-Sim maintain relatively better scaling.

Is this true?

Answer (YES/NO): YES